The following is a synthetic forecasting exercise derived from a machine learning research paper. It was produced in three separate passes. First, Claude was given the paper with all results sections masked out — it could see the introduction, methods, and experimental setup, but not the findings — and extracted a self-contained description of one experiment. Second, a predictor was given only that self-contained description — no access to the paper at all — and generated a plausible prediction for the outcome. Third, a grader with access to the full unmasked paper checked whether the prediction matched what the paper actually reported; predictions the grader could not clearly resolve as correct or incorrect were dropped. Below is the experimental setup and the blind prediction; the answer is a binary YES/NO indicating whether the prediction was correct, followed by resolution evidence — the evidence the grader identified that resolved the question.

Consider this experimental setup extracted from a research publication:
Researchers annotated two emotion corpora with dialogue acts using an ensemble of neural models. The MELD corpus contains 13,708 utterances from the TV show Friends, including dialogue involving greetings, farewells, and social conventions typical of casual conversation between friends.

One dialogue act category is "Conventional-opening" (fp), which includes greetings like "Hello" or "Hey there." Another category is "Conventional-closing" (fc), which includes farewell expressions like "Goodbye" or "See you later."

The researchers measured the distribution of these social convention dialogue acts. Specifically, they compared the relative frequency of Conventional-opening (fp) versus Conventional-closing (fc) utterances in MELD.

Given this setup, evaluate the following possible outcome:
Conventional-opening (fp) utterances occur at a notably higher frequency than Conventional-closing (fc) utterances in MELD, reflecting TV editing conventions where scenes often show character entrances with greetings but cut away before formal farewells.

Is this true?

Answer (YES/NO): NO